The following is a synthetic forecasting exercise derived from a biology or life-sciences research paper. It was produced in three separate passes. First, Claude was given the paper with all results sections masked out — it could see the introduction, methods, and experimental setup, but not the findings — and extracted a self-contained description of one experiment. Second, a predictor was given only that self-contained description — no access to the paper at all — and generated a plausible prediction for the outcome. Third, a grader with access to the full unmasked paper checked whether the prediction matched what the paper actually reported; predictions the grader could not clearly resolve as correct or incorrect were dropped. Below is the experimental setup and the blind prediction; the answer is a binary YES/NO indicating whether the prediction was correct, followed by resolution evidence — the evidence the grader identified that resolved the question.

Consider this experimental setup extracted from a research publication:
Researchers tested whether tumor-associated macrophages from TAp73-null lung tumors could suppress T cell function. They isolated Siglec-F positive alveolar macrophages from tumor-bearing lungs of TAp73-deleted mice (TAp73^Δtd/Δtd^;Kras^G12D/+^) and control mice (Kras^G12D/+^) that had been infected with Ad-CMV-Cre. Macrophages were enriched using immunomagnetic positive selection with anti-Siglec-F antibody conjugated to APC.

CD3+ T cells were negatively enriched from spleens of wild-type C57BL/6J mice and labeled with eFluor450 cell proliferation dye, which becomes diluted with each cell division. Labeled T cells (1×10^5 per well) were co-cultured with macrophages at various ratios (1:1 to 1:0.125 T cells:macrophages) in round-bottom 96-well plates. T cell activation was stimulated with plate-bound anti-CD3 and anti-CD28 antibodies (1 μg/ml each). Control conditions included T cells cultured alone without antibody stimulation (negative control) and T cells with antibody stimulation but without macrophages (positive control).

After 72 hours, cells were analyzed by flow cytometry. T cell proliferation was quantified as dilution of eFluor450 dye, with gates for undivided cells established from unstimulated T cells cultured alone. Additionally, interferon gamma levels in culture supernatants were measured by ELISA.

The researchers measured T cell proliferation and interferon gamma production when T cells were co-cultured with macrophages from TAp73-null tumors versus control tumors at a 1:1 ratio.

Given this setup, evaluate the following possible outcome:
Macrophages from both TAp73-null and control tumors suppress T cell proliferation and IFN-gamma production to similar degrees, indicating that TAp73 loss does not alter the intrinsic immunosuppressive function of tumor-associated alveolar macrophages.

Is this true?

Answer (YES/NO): NO